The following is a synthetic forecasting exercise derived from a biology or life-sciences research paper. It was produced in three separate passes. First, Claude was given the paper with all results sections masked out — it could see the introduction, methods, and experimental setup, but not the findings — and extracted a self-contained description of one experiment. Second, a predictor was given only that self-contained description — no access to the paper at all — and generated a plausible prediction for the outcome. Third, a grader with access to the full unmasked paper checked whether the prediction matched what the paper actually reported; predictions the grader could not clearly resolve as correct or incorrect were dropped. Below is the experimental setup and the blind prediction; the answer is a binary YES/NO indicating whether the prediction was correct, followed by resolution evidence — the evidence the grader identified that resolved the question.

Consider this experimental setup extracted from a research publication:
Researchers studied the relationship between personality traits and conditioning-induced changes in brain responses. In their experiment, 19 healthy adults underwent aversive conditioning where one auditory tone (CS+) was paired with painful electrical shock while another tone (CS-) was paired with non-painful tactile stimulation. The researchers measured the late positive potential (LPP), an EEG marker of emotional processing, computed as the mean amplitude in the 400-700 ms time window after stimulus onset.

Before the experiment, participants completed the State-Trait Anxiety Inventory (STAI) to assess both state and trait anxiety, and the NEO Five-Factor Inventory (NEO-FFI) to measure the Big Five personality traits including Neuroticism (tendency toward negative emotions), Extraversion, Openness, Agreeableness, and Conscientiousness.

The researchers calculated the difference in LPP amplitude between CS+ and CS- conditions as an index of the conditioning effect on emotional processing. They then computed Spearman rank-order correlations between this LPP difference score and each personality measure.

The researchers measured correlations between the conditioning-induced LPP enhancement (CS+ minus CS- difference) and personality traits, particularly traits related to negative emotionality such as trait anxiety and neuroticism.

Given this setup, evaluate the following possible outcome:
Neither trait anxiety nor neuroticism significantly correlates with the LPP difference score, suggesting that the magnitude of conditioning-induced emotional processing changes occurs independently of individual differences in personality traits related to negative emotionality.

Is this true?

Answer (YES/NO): NO